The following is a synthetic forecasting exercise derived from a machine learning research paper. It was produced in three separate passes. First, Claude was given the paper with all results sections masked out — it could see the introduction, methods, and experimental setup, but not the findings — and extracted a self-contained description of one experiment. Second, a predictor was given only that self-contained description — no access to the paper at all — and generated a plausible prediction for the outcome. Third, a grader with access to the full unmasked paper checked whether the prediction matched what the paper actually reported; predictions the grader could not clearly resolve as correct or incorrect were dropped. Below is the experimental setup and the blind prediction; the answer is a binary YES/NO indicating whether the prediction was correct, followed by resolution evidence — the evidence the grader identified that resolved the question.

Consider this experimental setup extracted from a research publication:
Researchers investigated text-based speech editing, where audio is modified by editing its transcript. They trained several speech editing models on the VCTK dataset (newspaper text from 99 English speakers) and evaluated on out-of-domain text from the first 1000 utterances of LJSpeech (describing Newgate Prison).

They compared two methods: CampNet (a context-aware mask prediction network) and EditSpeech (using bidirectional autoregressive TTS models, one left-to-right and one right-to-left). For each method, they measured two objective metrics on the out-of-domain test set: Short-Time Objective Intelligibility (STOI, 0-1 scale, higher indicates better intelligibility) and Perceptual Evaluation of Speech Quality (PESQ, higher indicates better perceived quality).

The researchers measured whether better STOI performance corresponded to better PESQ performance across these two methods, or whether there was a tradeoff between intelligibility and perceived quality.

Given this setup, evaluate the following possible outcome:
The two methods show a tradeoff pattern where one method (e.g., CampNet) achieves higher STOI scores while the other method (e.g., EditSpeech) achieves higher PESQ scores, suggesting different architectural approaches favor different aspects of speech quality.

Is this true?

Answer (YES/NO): NO